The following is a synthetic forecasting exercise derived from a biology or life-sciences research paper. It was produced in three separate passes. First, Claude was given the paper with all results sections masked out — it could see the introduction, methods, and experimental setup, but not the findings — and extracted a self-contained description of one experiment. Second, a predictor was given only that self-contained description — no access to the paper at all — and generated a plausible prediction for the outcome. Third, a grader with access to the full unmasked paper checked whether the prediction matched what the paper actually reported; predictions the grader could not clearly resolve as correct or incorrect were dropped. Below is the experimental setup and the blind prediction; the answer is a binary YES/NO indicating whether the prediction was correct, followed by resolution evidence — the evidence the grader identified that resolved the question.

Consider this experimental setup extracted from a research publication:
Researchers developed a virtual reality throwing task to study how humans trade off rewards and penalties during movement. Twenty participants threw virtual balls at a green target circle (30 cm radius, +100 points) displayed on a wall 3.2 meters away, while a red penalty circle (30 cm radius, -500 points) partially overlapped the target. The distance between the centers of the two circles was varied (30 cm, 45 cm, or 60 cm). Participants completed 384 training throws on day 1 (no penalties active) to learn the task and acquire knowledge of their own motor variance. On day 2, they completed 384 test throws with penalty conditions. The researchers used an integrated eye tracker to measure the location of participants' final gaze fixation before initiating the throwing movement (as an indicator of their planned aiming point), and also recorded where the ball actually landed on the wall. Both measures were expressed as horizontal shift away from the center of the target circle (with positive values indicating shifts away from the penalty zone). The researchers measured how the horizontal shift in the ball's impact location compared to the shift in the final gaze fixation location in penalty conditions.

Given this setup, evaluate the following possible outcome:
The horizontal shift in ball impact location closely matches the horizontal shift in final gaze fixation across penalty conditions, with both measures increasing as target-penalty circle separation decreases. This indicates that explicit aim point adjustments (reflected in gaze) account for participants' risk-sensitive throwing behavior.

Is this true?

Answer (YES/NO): NO